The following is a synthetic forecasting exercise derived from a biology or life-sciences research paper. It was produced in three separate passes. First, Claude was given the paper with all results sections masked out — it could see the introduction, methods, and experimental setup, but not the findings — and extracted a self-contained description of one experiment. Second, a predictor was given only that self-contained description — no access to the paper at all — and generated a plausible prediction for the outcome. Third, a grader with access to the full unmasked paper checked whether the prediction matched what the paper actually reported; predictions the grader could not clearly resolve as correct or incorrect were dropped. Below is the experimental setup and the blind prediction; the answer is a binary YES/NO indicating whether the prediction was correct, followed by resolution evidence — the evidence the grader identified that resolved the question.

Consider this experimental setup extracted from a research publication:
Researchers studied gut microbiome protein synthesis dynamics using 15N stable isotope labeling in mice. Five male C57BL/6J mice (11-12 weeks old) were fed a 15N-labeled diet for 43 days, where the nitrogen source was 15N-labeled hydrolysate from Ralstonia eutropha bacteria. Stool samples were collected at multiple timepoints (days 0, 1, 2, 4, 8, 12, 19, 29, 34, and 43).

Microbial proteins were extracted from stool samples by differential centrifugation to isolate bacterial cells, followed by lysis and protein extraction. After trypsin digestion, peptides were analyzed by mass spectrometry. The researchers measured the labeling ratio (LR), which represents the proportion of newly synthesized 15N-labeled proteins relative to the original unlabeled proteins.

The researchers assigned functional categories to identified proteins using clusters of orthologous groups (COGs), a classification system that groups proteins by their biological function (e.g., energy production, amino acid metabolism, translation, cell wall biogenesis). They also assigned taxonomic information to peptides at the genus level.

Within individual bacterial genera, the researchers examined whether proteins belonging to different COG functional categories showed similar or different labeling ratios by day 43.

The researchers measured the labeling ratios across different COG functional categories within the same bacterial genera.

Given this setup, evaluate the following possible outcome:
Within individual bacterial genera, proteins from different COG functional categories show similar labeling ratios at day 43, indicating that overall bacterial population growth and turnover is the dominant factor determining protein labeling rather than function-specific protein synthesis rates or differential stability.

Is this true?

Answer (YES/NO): NO